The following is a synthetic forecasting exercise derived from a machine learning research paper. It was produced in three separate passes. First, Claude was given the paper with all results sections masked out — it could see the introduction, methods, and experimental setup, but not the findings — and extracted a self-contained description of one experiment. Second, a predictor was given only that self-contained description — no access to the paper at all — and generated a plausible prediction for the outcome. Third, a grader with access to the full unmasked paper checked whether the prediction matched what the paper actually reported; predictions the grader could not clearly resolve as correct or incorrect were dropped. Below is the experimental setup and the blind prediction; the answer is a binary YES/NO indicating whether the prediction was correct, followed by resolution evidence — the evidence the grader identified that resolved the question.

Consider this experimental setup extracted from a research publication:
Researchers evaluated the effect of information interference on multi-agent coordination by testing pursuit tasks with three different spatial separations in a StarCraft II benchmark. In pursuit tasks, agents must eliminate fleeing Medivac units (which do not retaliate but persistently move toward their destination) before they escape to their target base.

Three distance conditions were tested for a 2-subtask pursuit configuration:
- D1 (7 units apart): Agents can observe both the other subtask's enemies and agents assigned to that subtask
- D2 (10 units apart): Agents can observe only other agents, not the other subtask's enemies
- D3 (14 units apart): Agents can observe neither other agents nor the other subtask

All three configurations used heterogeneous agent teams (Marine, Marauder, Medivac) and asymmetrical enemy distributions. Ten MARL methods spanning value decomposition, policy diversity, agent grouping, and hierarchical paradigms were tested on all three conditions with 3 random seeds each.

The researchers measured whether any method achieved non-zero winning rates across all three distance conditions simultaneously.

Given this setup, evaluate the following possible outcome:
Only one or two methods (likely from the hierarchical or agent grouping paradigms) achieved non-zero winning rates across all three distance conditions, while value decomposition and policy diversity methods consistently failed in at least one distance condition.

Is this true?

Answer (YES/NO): NO